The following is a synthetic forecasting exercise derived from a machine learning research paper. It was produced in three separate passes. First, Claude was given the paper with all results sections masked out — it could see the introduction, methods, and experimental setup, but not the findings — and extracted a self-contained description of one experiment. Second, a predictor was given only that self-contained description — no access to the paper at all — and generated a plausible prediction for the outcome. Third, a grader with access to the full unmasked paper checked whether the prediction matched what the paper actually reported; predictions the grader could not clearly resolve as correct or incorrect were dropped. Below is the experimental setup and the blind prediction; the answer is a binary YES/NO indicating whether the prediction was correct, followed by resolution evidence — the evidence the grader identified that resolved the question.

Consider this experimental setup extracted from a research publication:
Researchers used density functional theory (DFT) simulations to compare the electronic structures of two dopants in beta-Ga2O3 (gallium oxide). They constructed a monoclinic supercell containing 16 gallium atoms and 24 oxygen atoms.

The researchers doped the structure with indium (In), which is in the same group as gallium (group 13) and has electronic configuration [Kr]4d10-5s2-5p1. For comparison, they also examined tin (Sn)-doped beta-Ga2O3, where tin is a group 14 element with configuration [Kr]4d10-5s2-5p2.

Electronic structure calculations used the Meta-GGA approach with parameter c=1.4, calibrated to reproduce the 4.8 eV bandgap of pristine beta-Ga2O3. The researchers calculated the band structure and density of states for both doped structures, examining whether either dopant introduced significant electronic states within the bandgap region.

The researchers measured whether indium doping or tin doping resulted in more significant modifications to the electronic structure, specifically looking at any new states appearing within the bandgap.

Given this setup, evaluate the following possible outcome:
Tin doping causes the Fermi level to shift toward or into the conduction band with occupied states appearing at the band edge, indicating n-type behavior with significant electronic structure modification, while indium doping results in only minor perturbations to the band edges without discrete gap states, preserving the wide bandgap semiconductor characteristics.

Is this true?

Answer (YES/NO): YES